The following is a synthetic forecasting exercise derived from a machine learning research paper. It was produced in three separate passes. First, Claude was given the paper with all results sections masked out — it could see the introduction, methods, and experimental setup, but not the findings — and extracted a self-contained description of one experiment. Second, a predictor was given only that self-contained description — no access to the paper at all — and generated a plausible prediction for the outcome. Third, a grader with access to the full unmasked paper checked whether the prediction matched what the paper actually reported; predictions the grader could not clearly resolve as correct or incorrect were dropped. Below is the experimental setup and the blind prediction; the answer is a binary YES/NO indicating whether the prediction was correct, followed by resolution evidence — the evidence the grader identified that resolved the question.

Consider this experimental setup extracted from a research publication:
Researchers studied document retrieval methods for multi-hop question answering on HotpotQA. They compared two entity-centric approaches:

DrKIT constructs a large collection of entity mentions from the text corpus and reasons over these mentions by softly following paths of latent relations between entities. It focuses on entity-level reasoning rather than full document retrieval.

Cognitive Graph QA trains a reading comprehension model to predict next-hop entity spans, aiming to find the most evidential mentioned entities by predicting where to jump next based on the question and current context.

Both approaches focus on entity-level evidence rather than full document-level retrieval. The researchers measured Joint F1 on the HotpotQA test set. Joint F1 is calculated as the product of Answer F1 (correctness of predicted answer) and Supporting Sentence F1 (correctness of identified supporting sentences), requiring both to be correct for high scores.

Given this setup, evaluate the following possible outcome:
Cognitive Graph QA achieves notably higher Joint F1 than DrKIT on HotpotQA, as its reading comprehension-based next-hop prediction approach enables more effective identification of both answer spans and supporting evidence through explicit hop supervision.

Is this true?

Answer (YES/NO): NO